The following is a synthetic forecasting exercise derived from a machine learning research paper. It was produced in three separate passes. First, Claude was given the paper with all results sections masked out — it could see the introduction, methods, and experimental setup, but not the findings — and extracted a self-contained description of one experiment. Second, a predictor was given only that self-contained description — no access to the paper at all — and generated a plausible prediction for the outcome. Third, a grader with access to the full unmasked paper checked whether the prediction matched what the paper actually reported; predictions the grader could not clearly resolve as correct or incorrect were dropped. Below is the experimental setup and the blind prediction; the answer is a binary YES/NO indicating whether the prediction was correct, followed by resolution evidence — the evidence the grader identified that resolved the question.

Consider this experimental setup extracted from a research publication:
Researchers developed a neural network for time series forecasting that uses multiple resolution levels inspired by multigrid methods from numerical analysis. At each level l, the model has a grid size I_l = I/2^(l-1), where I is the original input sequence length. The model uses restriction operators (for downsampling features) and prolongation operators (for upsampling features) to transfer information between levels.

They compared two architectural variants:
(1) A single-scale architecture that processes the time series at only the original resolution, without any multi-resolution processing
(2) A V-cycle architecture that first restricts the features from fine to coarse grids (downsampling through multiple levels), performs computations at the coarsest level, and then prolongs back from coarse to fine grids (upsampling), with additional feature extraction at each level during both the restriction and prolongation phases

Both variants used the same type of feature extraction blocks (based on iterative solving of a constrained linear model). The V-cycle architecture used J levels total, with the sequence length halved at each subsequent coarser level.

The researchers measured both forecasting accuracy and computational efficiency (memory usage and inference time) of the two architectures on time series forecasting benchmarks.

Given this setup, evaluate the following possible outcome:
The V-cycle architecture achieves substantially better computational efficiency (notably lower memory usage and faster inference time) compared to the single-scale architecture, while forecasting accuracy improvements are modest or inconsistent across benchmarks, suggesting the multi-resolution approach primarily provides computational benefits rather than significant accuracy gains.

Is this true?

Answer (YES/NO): NO